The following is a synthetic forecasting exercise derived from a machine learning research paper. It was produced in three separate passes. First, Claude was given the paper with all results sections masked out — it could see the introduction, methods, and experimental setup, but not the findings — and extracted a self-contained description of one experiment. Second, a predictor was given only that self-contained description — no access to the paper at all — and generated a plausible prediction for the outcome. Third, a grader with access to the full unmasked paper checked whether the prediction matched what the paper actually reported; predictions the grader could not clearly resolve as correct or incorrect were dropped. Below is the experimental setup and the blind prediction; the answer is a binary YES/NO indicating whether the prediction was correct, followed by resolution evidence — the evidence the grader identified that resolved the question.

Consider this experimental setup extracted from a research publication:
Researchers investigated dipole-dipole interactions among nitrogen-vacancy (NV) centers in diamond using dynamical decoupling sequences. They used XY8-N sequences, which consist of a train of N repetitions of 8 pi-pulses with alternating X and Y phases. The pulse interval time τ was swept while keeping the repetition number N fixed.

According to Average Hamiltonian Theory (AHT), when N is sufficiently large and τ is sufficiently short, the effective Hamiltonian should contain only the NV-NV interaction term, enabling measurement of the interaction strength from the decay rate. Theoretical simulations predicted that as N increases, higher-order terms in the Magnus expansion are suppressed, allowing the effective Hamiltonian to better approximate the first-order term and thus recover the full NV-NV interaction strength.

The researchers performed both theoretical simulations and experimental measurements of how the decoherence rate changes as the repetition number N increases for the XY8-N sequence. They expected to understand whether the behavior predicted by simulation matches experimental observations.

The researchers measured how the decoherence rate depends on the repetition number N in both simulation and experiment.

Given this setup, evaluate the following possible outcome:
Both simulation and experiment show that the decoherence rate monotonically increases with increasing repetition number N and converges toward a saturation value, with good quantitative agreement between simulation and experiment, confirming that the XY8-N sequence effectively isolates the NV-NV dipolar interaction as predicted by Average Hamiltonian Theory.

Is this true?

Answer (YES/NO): NO